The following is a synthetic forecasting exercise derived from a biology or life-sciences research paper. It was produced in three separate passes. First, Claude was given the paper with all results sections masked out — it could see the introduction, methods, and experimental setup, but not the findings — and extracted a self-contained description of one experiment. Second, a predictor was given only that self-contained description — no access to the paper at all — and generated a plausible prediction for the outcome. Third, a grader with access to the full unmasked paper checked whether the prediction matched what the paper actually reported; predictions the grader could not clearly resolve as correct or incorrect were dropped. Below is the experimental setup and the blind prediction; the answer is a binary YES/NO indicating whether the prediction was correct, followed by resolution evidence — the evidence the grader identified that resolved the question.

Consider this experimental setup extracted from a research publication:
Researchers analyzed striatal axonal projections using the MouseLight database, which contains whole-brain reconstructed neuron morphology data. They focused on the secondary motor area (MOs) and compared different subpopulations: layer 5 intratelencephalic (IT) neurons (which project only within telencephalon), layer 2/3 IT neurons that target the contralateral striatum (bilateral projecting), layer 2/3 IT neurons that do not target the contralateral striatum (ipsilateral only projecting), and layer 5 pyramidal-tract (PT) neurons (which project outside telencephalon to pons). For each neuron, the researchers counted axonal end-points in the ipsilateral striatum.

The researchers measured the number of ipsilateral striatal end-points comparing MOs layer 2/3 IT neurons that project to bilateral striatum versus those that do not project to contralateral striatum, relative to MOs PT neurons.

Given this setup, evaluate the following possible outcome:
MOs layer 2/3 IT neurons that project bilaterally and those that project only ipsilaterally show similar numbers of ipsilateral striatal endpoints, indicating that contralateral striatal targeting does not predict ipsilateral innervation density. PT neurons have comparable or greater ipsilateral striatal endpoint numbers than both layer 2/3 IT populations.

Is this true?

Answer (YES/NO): NO